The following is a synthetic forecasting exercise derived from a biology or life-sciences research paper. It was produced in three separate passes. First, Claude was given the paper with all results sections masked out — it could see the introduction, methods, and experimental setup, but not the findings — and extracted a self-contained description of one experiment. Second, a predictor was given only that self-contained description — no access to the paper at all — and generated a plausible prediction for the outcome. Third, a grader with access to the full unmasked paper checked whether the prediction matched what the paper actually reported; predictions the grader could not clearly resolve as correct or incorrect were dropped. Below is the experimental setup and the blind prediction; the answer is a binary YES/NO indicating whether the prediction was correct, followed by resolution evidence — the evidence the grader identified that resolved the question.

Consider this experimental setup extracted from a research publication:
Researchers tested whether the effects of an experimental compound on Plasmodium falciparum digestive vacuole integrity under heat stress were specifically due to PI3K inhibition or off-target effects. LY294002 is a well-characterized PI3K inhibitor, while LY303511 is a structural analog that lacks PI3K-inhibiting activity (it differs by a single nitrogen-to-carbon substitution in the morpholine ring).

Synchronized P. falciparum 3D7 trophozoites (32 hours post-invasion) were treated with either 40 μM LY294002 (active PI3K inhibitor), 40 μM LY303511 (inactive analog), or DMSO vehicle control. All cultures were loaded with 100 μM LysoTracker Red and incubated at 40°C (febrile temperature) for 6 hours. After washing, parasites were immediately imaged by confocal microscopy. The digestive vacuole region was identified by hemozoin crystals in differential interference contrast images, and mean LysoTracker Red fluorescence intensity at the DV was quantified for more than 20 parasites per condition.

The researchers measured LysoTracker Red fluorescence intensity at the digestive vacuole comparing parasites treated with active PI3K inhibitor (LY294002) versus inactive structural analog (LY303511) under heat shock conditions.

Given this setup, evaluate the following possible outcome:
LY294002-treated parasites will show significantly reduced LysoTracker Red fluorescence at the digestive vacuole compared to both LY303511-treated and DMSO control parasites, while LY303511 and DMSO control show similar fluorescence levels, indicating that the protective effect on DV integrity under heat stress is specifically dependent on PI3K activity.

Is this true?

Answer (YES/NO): YES